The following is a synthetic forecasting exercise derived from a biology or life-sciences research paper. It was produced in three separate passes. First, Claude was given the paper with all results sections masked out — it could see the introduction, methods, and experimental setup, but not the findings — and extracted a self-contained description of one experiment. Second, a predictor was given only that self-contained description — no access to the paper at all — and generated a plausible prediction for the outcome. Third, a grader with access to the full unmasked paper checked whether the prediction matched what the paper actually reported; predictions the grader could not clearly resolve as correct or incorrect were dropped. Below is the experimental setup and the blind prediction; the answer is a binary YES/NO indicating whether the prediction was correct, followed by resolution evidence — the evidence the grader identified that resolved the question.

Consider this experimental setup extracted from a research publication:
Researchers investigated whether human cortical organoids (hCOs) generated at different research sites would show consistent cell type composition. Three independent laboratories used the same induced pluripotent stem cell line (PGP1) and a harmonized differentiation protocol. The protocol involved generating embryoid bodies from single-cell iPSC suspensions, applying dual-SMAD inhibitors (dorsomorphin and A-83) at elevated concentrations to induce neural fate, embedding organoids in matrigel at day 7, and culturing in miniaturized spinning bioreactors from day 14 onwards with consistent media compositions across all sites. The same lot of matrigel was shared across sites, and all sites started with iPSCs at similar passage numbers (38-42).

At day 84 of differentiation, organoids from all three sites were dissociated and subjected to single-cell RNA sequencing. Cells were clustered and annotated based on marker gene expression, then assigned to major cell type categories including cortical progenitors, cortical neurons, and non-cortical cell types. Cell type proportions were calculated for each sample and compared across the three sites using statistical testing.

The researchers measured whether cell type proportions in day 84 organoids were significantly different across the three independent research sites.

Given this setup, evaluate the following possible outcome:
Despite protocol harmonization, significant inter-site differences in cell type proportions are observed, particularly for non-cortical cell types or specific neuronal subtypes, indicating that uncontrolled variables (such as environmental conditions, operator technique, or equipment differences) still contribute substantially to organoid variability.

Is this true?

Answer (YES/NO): NO